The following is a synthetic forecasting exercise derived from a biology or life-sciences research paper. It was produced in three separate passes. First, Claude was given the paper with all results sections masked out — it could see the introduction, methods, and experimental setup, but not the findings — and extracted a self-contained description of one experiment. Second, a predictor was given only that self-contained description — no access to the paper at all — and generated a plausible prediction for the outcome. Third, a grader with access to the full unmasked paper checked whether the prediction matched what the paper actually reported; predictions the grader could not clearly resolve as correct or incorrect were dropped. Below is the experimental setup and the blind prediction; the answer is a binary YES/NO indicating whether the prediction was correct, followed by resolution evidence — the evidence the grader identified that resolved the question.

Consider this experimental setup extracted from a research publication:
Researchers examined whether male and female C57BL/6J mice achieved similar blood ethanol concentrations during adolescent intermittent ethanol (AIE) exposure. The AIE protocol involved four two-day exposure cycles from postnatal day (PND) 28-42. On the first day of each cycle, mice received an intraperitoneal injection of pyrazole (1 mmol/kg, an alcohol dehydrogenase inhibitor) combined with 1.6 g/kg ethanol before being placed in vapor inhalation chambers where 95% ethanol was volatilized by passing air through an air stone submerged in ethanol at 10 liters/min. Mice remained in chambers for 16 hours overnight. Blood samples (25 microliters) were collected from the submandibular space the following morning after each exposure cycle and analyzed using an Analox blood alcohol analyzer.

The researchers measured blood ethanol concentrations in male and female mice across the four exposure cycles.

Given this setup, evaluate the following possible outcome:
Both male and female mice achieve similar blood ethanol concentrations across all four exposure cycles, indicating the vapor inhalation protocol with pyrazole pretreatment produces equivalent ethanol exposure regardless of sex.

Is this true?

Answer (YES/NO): YES